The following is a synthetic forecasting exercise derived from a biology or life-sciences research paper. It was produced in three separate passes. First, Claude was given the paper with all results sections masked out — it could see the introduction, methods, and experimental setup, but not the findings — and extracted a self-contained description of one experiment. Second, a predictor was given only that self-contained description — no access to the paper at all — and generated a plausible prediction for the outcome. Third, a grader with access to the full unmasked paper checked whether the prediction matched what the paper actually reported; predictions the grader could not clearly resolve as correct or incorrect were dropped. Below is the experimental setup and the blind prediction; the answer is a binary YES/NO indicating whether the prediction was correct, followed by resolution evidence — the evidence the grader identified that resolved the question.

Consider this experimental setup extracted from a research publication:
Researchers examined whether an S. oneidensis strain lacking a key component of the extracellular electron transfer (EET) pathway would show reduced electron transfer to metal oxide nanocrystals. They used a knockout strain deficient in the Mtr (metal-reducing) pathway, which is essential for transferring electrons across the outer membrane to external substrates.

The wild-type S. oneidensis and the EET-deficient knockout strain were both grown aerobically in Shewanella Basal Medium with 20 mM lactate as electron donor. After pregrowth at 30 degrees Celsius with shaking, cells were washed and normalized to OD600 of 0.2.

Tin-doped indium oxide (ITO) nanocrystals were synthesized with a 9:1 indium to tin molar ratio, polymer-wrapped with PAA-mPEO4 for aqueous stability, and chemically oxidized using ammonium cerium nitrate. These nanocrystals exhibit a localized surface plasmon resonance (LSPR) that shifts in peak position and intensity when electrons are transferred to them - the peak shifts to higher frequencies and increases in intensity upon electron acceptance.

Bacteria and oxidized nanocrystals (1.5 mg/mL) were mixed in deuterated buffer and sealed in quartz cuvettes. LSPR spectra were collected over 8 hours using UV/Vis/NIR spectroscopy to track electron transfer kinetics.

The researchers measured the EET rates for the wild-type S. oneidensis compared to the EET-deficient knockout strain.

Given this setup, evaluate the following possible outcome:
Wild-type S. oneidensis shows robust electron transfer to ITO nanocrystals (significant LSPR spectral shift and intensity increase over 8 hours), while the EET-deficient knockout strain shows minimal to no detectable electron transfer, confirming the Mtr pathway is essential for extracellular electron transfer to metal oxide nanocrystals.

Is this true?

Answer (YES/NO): NO